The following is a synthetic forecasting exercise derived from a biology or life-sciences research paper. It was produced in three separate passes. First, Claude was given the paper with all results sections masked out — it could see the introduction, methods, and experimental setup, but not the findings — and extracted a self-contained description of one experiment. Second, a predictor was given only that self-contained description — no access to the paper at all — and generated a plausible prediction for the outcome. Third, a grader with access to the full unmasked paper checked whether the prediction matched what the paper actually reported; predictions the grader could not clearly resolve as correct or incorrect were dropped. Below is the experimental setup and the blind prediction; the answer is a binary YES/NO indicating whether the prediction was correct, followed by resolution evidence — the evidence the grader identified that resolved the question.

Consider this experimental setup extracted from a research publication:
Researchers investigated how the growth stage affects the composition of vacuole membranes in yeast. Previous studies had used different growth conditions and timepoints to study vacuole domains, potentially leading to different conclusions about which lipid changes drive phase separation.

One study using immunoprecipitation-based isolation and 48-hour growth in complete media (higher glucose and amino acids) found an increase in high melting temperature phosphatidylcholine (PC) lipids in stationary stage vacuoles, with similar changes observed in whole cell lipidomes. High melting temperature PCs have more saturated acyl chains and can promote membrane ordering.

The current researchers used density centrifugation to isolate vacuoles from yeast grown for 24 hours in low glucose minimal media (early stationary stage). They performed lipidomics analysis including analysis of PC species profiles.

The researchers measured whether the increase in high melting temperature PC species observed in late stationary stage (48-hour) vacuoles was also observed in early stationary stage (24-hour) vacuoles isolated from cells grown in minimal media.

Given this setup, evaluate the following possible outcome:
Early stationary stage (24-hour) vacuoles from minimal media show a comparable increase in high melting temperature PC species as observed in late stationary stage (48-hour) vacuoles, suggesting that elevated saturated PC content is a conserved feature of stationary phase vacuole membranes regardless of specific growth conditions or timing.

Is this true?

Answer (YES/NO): NO